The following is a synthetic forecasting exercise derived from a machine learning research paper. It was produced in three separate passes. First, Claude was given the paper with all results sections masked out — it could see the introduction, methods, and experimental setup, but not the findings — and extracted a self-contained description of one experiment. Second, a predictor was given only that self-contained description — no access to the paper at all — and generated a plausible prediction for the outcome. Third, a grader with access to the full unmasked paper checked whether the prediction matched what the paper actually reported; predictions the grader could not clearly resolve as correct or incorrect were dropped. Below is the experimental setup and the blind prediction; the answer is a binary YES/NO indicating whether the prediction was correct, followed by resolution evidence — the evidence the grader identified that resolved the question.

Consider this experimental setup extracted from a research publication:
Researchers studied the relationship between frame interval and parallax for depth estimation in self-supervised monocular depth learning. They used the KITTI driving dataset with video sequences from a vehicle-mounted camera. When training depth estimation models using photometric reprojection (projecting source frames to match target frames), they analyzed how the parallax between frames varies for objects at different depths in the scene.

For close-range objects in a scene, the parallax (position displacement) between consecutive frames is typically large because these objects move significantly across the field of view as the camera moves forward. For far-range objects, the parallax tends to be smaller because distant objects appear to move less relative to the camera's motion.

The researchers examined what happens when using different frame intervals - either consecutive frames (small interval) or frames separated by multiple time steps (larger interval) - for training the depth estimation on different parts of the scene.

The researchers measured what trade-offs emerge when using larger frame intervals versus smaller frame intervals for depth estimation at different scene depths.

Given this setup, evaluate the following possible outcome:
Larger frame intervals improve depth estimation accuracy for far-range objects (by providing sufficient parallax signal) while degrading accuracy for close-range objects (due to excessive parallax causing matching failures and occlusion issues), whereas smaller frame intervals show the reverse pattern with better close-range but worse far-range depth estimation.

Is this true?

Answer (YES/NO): YES